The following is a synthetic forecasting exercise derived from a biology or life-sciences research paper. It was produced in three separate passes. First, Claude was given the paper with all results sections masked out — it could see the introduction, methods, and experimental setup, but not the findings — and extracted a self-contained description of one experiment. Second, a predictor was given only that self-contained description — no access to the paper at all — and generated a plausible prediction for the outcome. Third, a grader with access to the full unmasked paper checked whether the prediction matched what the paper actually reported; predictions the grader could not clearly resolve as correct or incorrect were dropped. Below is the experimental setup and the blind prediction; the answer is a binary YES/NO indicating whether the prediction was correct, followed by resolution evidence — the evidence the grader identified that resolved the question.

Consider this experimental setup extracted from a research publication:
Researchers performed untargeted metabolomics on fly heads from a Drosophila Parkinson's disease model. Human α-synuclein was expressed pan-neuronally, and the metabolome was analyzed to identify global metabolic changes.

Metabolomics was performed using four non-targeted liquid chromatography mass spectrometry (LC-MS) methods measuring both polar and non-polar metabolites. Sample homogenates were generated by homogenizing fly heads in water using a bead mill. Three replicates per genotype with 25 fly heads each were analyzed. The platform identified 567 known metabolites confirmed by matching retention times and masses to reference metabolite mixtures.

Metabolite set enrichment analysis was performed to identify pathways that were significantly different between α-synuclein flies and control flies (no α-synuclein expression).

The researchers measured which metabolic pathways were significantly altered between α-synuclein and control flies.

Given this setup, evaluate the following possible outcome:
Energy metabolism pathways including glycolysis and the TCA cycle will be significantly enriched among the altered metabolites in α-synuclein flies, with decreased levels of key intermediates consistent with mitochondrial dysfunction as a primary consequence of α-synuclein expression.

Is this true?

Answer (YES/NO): NO